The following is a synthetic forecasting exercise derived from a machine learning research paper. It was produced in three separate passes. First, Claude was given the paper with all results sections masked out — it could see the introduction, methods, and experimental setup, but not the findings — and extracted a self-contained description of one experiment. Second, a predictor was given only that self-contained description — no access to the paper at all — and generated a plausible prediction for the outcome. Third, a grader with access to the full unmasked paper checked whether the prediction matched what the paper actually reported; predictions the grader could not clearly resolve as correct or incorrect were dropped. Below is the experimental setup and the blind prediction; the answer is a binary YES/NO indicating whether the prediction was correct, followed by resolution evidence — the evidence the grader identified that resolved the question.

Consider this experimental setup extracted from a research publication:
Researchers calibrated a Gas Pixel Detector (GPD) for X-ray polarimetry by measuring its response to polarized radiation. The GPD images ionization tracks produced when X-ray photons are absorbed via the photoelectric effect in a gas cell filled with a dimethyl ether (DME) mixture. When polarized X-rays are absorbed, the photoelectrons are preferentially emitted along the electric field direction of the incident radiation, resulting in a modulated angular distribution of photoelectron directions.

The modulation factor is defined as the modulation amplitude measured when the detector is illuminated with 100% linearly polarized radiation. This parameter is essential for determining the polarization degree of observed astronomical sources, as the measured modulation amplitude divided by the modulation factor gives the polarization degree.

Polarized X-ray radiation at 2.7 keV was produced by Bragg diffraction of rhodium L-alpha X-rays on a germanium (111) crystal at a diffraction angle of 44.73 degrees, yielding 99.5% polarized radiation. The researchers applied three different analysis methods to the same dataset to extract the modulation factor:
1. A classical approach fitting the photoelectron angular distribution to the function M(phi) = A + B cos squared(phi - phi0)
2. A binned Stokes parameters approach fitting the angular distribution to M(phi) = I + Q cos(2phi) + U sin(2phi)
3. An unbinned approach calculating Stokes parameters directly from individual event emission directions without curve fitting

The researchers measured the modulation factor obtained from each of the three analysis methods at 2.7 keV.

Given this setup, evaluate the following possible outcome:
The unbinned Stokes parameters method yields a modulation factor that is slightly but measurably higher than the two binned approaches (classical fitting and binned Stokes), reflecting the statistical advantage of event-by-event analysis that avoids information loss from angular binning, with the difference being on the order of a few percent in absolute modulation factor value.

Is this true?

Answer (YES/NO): NO